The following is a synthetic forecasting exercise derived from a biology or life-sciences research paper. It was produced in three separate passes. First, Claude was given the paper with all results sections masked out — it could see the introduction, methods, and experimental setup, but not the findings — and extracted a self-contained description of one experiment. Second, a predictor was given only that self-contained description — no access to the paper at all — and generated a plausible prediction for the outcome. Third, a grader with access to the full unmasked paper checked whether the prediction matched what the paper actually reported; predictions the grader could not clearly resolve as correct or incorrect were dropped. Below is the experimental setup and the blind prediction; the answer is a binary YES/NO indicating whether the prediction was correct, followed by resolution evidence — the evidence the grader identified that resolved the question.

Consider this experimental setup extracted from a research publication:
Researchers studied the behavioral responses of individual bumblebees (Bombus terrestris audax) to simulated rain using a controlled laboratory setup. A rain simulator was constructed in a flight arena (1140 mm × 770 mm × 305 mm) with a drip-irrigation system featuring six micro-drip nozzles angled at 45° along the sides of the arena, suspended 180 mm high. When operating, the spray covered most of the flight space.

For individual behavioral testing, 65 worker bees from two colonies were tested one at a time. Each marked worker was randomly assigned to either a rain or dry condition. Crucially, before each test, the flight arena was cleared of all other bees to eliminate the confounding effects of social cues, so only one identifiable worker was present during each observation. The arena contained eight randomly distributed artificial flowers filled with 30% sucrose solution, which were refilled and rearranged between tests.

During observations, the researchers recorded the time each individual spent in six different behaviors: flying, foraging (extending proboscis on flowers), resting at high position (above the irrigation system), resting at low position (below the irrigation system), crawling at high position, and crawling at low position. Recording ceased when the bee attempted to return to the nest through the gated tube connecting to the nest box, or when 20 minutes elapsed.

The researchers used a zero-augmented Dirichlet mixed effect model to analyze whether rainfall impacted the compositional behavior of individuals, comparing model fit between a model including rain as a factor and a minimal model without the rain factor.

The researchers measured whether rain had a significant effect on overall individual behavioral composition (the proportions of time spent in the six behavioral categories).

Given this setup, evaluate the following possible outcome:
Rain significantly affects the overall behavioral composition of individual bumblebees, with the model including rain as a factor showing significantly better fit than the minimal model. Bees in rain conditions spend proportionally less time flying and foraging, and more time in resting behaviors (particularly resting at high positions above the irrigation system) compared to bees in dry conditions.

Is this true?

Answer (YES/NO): NO